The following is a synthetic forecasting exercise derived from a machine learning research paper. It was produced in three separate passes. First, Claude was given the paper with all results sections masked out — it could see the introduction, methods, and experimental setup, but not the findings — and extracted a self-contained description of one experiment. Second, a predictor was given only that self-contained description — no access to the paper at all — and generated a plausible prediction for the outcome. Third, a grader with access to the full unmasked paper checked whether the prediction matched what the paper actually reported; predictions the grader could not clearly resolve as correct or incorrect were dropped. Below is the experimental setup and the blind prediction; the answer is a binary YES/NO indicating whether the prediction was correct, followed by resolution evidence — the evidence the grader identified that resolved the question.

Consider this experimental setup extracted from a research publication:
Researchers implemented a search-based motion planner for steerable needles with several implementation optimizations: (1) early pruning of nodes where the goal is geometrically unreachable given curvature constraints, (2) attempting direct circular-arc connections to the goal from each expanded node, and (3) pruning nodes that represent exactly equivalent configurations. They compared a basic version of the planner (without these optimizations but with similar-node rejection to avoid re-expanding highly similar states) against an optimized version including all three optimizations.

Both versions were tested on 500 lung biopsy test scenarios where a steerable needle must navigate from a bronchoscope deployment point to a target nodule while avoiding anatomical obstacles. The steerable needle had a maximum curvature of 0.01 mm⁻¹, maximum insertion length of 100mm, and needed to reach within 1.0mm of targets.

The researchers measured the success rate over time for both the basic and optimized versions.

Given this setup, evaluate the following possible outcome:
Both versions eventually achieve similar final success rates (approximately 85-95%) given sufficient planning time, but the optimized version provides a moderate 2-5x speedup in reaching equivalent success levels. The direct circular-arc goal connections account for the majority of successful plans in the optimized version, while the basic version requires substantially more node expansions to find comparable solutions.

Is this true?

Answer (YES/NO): NO